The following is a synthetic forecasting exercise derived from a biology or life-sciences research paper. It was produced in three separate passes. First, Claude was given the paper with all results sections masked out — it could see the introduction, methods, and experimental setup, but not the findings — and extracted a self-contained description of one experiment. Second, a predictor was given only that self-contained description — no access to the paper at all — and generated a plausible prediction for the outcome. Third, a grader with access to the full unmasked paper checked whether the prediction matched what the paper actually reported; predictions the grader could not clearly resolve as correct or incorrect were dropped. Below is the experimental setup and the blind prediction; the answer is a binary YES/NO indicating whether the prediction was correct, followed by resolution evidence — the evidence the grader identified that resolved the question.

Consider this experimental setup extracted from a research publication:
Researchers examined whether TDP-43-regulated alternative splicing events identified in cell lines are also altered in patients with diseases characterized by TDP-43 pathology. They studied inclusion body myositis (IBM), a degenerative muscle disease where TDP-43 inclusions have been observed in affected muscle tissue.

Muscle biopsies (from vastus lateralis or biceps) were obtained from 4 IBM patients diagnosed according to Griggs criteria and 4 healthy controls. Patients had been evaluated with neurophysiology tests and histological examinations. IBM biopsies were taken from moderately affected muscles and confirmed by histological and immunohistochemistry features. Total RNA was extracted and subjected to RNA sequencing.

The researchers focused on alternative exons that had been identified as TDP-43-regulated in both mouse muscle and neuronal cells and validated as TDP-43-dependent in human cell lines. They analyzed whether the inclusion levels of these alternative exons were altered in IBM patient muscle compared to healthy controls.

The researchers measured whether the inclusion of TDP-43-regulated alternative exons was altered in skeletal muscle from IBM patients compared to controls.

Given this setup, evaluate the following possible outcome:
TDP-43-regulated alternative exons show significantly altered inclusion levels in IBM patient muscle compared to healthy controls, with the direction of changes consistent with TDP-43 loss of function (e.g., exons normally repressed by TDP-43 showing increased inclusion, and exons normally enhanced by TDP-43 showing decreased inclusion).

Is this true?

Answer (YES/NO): NO